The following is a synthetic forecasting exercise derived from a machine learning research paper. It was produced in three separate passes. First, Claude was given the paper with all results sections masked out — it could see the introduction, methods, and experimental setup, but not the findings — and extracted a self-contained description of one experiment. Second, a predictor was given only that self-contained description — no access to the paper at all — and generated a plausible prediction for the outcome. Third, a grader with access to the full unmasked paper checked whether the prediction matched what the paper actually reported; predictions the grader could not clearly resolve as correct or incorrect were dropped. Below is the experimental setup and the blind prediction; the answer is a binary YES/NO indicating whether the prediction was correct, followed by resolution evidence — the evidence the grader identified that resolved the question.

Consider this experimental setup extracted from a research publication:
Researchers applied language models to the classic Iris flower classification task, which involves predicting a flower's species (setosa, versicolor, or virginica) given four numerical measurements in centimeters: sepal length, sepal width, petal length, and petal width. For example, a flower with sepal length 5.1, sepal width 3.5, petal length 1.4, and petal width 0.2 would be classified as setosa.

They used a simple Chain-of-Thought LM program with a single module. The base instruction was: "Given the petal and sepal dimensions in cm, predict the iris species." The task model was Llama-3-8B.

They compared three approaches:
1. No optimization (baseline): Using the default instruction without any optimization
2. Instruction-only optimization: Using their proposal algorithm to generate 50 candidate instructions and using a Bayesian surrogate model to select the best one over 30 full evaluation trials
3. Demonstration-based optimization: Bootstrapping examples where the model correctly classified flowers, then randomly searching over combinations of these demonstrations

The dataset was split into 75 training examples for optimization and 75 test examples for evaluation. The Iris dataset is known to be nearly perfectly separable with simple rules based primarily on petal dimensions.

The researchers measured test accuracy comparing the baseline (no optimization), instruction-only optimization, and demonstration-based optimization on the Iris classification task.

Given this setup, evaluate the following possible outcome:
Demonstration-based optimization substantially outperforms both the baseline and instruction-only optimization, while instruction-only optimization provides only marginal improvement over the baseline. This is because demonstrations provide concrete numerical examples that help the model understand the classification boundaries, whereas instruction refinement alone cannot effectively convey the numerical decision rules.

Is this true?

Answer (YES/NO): NO